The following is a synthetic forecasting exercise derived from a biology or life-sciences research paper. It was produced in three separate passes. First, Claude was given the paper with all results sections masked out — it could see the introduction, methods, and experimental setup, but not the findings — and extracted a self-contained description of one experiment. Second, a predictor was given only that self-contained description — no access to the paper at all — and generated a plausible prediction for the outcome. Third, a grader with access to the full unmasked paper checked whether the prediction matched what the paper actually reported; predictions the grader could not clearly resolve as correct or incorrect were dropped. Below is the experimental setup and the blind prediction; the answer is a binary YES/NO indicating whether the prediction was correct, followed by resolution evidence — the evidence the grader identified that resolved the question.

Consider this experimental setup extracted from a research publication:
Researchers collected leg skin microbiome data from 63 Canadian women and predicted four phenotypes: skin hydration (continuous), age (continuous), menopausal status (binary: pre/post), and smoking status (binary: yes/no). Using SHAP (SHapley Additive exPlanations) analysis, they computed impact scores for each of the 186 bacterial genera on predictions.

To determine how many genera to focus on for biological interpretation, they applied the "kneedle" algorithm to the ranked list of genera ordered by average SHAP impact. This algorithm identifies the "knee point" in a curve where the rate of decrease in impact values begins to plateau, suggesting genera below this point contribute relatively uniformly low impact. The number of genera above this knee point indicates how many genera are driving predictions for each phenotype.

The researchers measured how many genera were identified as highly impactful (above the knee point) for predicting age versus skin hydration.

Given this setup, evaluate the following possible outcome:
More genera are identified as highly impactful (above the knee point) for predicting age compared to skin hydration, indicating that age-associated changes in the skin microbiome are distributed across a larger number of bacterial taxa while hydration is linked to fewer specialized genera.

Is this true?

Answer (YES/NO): NO